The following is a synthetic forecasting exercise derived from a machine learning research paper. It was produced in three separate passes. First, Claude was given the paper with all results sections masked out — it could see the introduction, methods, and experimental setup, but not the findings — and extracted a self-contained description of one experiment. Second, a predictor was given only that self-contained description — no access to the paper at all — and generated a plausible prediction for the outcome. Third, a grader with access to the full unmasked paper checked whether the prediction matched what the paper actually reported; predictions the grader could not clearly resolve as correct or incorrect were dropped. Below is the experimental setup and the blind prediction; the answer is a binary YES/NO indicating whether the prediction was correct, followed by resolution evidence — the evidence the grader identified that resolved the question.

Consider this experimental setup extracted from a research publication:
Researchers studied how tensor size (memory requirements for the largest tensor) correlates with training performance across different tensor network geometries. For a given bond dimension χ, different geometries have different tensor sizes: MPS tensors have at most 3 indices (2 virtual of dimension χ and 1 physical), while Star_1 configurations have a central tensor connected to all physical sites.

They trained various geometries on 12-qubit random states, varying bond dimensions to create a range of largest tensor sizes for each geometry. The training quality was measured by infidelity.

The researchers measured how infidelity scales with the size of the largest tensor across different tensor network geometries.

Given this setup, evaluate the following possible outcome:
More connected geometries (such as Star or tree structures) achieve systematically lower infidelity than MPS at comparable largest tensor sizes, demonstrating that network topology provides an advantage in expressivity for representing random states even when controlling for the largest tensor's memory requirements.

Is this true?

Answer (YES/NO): NO